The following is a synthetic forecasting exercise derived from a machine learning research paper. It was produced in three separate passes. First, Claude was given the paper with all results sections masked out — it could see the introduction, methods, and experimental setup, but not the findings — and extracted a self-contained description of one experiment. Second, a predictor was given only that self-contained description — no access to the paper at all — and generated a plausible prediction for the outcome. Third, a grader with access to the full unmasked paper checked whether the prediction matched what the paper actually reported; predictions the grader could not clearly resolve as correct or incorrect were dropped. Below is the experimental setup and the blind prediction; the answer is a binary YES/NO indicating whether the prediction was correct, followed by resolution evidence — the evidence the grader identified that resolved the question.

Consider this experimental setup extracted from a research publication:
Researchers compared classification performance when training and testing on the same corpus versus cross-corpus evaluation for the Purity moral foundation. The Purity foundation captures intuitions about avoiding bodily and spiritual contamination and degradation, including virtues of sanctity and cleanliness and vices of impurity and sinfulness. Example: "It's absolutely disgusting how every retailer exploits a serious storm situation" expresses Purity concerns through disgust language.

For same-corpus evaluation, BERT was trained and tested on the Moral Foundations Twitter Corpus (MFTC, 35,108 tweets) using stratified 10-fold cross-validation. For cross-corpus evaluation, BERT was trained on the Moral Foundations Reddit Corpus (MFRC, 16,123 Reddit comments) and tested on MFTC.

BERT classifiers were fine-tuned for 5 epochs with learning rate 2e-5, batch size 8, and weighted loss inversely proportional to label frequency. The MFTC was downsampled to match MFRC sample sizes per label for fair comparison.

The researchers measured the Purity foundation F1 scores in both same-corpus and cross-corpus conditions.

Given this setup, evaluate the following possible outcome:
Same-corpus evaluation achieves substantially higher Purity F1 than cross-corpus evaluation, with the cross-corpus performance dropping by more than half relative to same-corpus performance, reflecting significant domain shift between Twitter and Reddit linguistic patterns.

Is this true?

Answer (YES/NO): NO